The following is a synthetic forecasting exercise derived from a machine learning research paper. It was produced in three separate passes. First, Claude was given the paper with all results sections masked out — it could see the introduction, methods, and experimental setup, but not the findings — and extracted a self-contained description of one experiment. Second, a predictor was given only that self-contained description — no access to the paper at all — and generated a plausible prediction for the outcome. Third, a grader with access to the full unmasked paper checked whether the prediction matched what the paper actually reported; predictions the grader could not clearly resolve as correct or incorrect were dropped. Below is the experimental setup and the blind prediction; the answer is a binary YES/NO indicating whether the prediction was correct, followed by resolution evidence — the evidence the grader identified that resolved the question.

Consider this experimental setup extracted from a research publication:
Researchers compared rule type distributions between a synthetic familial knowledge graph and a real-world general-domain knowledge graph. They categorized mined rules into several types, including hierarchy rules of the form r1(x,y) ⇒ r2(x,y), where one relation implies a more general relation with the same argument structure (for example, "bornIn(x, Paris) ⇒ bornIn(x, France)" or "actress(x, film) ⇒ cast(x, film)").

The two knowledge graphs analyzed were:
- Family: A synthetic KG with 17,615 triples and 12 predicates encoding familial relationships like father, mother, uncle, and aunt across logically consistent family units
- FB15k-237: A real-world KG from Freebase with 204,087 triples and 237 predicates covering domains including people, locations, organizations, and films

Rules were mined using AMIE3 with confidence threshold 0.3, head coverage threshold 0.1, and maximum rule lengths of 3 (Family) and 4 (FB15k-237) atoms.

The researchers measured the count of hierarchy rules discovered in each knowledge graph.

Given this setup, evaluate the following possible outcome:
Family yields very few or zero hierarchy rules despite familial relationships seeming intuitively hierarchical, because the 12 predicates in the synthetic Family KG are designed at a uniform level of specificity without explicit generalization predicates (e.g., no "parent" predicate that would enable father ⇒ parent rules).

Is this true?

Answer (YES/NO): YES